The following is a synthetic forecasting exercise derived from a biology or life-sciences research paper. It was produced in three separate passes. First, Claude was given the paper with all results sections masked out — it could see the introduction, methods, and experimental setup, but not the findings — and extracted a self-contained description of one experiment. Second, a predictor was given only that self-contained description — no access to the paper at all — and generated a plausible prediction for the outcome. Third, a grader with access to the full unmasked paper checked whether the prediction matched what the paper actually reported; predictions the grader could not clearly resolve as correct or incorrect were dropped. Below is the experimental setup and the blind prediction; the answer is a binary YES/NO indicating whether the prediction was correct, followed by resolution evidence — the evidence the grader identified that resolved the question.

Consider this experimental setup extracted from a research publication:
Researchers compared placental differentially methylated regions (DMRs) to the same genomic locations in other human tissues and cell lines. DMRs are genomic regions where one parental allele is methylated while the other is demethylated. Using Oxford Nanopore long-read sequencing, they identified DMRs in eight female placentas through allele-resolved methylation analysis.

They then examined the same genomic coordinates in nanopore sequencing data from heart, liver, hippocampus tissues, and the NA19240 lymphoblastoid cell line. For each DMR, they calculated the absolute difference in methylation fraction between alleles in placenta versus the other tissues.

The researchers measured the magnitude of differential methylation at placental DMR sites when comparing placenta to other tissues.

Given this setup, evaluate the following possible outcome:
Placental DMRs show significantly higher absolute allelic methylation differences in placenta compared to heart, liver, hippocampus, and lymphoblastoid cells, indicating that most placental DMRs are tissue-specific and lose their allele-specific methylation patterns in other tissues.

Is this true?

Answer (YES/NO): YES